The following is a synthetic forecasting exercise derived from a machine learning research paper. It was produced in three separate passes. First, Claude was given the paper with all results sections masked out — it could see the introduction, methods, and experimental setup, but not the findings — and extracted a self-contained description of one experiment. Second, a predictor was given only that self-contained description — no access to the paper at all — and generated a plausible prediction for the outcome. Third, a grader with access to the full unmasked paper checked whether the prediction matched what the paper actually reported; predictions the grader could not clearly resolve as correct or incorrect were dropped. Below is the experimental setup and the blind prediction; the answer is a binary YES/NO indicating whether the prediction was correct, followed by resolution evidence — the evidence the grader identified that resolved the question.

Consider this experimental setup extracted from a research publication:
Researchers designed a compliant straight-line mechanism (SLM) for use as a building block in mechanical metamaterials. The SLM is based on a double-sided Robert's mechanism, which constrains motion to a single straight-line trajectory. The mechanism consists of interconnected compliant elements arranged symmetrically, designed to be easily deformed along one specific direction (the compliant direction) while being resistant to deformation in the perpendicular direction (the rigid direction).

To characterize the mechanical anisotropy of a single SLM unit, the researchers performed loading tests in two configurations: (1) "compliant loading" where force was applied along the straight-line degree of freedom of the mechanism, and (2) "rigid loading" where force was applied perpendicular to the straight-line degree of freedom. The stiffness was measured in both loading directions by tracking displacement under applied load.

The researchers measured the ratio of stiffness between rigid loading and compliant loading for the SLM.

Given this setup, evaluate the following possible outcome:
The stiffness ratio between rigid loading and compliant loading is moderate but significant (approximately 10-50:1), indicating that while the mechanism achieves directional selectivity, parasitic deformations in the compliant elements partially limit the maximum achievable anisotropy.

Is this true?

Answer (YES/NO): YES